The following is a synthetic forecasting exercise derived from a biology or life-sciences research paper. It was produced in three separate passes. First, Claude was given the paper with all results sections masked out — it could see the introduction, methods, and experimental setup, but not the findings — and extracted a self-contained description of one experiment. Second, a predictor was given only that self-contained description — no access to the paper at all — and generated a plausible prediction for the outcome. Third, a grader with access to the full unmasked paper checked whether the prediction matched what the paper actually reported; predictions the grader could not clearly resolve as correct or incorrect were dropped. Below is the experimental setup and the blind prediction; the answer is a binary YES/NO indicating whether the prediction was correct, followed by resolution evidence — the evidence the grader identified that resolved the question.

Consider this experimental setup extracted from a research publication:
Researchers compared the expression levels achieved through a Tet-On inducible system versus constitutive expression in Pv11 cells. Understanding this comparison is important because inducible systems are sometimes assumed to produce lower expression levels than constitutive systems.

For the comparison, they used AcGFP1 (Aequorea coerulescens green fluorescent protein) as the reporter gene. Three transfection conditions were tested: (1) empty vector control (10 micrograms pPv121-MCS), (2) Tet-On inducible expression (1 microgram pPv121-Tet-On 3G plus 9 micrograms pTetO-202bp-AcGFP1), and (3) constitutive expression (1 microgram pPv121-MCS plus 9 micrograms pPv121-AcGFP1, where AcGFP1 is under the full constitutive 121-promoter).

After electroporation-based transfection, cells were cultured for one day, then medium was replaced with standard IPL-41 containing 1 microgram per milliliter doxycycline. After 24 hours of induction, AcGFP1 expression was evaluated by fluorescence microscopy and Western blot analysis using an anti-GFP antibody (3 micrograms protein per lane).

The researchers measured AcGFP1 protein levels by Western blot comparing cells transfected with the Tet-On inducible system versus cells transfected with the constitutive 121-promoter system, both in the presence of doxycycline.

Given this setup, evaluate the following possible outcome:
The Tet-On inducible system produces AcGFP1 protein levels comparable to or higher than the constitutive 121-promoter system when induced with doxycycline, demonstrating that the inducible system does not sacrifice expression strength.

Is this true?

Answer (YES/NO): NO